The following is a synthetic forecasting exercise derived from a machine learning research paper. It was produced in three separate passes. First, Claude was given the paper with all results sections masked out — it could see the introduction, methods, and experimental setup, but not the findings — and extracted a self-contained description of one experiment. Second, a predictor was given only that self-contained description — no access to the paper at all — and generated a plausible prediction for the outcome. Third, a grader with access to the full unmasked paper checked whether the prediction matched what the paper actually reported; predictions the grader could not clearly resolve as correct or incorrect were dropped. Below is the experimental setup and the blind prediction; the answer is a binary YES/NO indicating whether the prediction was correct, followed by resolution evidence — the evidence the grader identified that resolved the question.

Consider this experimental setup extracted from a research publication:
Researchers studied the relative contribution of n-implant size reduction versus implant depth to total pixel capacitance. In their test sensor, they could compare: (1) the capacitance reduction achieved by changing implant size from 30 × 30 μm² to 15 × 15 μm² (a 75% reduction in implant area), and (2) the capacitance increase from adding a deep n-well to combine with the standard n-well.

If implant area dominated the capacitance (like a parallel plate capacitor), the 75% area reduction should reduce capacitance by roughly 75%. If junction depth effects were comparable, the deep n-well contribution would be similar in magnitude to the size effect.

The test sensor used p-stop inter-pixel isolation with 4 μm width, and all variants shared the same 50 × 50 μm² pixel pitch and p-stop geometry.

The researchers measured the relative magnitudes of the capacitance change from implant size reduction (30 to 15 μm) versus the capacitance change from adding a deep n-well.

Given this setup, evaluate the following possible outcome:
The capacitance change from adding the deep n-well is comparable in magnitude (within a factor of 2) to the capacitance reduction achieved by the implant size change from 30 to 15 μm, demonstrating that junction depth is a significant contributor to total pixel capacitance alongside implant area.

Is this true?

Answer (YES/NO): YES